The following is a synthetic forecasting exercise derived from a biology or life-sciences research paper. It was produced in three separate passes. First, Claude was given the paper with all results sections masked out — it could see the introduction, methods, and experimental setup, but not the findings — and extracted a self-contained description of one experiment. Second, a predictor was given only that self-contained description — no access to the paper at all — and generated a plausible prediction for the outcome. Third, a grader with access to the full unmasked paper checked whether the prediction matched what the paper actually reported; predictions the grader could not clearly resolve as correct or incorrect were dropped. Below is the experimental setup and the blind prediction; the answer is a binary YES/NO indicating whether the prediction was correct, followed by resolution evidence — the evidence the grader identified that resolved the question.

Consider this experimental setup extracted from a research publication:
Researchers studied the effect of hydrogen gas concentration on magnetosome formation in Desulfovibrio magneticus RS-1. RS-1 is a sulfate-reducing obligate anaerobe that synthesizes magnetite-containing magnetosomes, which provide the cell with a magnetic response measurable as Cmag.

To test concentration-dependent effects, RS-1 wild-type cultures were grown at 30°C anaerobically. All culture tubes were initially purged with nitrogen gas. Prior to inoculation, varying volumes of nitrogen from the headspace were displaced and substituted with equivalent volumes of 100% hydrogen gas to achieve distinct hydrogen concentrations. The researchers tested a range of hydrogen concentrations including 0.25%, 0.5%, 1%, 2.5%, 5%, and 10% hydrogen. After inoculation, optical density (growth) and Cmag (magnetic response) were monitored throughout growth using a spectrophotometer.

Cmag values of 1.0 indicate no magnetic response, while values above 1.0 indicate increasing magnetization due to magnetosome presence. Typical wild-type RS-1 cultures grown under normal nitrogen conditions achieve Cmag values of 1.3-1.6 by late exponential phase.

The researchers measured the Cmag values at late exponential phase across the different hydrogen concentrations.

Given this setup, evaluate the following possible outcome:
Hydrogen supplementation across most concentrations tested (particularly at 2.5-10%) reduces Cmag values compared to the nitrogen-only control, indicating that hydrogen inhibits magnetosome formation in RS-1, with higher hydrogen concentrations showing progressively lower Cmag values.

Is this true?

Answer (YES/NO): YES